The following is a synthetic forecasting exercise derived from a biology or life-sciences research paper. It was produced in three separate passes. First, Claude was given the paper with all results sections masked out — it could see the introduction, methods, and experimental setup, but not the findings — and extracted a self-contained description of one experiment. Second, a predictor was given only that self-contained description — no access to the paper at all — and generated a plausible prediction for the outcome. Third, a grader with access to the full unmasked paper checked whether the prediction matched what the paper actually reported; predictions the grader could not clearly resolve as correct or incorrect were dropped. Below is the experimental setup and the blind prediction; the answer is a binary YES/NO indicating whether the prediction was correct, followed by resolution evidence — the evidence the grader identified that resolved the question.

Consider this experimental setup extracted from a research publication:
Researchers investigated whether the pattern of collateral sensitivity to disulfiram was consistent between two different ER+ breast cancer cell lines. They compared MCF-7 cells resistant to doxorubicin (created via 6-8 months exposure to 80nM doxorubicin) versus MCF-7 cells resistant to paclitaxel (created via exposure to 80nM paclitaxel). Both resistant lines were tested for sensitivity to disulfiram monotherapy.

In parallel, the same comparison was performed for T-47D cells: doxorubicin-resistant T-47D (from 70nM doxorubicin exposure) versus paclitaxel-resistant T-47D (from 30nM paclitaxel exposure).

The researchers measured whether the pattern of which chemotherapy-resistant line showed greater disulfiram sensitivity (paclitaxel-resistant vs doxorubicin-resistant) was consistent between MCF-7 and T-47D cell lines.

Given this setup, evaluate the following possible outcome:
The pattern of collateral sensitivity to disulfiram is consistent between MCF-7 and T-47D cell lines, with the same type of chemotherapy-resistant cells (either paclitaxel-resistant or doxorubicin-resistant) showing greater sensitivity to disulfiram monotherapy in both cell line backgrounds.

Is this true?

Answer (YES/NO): NO